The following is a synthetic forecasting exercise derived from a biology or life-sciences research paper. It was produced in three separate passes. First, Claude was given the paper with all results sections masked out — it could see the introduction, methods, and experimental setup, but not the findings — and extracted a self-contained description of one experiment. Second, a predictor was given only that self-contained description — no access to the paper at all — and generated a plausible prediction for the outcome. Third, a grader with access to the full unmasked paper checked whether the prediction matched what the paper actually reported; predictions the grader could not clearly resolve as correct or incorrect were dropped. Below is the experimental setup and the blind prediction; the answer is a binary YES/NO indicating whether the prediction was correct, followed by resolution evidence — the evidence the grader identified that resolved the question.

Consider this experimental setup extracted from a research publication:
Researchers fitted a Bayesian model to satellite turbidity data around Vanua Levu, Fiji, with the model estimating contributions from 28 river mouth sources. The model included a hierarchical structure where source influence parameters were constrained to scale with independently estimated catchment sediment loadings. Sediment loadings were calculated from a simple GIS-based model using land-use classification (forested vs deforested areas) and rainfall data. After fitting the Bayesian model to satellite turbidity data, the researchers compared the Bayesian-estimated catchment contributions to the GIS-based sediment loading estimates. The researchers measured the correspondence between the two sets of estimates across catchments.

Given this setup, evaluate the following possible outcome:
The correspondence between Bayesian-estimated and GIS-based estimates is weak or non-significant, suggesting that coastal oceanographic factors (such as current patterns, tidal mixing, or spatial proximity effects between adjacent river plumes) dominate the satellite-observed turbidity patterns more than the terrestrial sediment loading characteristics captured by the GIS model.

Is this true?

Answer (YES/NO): NO